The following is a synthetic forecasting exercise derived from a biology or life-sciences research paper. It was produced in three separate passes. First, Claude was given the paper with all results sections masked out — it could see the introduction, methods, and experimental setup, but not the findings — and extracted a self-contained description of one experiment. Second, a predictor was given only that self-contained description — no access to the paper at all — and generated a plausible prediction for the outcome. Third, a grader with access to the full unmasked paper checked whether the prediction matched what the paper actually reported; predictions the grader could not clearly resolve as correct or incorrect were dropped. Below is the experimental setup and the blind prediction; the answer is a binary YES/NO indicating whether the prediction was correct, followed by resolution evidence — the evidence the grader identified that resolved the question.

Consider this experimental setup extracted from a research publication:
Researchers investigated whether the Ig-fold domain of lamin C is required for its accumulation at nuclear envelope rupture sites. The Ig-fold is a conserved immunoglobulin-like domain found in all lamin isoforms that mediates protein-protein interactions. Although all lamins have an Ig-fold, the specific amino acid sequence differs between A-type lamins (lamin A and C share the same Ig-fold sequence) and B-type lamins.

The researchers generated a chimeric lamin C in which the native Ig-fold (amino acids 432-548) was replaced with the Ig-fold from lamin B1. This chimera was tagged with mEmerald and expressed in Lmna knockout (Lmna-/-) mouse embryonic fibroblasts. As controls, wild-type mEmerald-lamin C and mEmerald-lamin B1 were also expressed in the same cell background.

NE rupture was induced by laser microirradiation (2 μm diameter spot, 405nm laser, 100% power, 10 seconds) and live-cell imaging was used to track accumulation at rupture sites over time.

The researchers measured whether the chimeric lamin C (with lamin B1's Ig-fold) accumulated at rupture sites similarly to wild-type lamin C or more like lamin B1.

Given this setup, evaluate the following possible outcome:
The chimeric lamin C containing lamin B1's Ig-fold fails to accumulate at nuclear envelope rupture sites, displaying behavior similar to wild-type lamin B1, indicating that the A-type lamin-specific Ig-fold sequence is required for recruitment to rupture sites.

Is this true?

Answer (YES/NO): YES